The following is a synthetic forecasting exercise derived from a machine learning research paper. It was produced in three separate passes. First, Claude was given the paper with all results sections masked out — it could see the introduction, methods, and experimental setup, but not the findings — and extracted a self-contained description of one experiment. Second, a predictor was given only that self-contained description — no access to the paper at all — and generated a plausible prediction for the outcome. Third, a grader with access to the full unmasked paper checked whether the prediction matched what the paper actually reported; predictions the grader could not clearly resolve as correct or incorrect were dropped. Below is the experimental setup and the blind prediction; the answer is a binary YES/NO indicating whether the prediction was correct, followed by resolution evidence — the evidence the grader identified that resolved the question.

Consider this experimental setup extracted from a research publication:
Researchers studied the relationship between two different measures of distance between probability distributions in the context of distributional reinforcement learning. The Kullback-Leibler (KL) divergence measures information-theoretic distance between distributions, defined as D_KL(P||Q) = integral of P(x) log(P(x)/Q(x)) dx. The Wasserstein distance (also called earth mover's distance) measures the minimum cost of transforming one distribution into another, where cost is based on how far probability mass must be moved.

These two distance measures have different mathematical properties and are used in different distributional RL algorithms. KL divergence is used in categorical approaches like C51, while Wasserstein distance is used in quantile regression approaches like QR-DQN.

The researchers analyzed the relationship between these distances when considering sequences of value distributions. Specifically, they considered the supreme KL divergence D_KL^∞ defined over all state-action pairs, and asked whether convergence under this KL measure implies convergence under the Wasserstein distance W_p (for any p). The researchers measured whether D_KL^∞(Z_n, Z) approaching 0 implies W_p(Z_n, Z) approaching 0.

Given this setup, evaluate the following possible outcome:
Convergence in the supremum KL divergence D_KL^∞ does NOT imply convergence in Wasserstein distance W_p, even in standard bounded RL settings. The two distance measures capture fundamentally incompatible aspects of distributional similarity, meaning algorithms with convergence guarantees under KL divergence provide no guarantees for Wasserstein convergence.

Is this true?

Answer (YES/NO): NO